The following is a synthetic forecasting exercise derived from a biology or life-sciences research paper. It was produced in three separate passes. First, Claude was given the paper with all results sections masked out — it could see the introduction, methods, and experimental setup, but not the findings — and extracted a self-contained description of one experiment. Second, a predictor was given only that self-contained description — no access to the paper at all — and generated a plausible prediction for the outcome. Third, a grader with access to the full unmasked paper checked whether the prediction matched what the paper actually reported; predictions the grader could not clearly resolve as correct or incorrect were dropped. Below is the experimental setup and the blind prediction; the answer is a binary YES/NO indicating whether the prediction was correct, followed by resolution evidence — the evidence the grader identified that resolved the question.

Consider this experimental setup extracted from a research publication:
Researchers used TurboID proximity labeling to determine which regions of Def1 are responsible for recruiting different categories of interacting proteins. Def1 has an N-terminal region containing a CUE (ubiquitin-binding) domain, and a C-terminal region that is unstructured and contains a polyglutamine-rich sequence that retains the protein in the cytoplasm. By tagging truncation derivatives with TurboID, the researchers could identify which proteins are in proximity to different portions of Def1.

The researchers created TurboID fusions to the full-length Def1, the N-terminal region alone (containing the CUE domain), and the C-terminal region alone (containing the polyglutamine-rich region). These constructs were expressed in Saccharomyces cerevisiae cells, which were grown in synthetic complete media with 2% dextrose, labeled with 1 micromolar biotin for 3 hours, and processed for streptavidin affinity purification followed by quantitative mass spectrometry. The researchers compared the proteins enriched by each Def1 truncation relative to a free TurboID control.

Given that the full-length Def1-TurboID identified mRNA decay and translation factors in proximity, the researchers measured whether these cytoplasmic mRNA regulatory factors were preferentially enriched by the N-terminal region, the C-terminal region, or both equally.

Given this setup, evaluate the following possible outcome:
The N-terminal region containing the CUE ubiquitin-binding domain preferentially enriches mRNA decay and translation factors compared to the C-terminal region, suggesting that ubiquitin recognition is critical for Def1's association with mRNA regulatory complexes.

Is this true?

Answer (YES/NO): NO